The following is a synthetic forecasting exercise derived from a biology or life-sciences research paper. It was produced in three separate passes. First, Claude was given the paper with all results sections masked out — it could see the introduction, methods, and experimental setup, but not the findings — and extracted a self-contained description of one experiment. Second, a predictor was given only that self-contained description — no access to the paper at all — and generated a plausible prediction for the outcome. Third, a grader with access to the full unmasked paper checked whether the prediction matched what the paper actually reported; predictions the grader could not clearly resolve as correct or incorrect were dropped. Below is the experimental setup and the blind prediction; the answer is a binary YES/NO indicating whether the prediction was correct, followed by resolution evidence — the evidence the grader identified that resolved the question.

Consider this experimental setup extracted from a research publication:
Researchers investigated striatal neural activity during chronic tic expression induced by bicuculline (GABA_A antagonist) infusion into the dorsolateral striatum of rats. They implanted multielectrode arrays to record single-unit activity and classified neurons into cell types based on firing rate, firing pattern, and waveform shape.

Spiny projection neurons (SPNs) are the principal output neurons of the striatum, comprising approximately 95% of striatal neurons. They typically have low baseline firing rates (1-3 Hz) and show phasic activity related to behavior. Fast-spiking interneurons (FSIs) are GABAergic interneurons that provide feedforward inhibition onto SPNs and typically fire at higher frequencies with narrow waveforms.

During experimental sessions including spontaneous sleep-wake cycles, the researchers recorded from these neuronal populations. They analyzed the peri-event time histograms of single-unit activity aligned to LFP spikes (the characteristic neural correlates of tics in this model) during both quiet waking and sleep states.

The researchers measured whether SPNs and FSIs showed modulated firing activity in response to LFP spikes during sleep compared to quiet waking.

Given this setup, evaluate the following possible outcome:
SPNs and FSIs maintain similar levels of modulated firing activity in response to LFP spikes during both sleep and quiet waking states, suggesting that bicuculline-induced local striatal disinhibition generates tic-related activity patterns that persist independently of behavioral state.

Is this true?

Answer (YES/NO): NO